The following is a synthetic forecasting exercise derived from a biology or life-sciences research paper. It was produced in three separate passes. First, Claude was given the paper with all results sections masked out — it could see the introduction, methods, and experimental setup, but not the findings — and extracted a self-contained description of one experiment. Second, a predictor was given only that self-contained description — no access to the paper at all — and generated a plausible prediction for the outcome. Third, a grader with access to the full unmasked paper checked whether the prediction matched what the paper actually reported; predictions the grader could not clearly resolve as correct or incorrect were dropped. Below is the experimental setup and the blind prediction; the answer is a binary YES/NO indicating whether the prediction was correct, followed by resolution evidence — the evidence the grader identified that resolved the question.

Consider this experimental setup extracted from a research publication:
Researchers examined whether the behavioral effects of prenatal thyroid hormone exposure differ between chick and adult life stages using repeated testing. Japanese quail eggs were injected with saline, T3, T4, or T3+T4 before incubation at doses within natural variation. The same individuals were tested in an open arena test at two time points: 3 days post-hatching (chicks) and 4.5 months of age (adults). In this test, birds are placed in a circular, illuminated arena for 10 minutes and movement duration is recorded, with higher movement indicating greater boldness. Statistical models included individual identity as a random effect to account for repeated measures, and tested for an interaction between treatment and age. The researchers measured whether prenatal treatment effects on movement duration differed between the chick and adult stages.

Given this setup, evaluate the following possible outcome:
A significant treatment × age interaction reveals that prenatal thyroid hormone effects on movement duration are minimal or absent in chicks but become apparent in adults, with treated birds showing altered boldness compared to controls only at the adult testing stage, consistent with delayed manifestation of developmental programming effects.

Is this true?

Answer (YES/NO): NO